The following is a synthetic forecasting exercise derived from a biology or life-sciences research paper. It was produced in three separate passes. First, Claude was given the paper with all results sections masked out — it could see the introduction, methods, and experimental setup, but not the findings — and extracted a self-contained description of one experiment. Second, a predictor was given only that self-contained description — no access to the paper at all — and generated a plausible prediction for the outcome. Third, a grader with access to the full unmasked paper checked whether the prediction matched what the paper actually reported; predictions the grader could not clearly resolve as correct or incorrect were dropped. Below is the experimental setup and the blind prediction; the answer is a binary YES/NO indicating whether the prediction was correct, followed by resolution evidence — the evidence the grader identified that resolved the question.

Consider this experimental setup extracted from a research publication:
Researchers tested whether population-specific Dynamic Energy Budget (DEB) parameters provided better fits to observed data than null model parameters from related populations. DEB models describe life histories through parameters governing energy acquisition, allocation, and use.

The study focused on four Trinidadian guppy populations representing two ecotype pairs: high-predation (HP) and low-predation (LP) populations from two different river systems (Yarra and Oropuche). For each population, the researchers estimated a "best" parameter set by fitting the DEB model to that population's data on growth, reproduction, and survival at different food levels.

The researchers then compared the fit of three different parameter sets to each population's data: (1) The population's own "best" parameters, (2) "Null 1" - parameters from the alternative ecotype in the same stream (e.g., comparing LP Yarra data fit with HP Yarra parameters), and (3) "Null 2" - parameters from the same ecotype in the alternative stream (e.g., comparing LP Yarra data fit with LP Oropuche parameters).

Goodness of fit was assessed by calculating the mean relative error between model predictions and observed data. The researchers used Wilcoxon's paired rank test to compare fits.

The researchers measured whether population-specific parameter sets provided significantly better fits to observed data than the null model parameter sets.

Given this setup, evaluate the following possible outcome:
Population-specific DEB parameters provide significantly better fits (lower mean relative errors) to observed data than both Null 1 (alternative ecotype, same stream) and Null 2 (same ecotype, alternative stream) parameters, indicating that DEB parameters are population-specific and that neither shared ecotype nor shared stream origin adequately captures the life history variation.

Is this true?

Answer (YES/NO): NO